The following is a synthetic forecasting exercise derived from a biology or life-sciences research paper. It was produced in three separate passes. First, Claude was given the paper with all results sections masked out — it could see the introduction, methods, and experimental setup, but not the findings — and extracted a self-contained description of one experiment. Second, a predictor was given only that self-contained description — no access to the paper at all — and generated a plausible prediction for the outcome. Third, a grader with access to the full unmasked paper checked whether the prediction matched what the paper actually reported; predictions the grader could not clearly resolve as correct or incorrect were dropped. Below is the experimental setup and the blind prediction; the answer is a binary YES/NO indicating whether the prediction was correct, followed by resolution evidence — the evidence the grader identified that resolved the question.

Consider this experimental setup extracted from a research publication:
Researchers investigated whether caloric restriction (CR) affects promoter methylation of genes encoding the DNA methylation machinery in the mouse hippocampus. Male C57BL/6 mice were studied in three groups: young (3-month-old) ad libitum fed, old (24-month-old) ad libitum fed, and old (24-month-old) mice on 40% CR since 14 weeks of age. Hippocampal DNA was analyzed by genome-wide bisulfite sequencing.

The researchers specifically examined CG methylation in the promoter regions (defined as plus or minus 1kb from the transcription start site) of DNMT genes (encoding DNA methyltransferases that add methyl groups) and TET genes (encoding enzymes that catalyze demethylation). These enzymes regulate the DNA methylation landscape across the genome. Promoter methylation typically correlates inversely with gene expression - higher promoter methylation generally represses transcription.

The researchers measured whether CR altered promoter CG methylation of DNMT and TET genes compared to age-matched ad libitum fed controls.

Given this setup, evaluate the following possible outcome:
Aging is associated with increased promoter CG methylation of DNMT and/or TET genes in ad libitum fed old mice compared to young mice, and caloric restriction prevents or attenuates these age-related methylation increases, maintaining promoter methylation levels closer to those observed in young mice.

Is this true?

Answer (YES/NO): NO